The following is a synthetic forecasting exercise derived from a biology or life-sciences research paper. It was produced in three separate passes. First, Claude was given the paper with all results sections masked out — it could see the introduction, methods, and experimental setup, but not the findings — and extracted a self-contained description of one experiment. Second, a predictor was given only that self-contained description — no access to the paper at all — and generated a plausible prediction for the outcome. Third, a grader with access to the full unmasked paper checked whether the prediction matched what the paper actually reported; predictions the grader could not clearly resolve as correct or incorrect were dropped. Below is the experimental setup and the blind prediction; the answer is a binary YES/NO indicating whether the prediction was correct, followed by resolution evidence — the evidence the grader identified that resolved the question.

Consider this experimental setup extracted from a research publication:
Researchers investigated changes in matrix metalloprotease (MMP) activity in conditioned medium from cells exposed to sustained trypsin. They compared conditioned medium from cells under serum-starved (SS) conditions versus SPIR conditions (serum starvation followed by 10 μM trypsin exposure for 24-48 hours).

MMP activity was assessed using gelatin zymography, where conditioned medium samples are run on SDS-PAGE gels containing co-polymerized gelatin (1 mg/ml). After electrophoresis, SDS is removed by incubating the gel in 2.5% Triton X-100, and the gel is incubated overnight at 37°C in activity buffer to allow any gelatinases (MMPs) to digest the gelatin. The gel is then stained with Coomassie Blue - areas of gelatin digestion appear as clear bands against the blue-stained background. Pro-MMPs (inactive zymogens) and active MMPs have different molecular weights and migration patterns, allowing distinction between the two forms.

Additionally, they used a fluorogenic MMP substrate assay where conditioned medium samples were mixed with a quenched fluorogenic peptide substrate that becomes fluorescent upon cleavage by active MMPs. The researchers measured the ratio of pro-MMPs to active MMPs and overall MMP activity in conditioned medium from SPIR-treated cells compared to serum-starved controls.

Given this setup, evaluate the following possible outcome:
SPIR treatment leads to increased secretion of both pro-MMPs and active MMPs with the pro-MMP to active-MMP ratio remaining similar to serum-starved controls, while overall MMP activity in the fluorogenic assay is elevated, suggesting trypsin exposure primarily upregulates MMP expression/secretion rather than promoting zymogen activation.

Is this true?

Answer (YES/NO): NO